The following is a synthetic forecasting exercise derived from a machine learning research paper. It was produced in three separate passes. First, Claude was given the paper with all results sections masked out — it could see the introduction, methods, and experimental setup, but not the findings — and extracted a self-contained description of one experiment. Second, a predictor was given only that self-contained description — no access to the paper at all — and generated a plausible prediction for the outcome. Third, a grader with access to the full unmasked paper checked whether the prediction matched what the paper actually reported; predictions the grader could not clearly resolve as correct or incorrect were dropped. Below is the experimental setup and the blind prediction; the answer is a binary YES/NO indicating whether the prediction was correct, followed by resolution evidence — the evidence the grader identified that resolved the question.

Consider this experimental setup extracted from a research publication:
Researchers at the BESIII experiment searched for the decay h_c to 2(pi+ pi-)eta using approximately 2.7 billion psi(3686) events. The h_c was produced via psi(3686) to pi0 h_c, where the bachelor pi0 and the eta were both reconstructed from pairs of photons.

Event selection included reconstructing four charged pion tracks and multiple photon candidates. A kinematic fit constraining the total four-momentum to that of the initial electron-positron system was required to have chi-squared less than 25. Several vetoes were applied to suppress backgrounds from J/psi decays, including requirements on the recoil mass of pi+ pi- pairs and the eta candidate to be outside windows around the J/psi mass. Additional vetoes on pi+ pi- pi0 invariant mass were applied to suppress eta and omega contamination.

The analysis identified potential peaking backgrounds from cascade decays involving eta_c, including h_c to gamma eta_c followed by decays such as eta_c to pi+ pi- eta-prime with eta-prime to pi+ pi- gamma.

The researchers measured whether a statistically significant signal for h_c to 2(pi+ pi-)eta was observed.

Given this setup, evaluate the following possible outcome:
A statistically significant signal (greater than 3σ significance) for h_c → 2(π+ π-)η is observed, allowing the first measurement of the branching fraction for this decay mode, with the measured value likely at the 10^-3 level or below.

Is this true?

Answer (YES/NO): NO